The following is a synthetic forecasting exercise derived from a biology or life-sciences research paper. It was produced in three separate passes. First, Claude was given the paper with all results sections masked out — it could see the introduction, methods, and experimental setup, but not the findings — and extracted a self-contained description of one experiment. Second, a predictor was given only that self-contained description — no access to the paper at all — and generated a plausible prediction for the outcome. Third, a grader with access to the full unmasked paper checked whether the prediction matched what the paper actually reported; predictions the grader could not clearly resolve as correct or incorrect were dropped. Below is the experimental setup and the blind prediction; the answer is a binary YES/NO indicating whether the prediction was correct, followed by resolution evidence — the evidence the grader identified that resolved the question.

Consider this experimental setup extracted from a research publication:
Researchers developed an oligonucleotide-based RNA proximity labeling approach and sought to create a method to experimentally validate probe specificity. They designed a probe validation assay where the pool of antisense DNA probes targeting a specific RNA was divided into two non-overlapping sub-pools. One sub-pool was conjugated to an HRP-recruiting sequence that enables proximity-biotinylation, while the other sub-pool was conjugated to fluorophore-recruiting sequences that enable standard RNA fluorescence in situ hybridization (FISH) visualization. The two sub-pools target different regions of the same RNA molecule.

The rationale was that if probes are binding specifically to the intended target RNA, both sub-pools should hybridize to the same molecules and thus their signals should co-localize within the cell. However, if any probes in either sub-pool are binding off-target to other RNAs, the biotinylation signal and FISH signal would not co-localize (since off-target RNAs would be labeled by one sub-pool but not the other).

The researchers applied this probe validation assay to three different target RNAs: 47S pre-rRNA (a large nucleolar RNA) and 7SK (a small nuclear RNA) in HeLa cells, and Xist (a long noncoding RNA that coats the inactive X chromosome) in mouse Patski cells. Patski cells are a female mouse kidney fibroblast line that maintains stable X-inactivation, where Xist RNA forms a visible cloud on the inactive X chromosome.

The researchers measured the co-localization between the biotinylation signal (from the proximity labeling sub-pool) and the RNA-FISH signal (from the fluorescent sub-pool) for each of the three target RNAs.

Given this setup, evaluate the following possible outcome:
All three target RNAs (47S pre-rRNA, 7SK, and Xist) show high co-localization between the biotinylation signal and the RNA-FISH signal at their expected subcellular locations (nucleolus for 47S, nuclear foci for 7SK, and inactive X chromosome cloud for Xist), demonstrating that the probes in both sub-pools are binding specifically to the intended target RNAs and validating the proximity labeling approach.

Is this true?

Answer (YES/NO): YES